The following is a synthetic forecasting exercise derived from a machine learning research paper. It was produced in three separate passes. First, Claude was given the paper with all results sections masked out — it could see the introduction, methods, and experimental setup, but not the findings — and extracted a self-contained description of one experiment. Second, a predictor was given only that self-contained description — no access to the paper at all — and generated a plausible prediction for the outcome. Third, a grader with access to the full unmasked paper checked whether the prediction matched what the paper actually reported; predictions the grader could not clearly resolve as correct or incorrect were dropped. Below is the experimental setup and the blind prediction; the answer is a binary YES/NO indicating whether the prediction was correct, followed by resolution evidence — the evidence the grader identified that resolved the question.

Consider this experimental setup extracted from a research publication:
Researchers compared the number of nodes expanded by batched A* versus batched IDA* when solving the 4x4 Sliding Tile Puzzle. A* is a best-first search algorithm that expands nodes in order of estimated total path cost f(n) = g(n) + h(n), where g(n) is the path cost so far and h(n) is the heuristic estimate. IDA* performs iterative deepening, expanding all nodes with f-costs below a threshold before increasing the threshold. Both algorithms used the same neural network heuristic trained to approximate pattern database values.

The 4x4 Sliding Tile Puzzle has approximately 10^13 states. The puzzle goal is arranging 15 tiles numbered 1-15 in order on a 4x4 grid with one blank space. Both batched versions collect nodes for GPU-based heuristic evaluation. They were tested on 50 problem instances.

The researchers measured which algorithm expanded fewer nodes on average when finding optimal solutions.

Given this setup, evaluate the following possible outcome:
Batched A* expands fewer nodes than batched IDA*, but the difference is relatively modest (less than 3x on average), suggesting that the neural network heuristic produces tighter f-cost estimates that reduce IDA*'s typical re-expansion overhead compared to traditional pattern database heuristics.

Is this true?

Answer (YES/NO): NO